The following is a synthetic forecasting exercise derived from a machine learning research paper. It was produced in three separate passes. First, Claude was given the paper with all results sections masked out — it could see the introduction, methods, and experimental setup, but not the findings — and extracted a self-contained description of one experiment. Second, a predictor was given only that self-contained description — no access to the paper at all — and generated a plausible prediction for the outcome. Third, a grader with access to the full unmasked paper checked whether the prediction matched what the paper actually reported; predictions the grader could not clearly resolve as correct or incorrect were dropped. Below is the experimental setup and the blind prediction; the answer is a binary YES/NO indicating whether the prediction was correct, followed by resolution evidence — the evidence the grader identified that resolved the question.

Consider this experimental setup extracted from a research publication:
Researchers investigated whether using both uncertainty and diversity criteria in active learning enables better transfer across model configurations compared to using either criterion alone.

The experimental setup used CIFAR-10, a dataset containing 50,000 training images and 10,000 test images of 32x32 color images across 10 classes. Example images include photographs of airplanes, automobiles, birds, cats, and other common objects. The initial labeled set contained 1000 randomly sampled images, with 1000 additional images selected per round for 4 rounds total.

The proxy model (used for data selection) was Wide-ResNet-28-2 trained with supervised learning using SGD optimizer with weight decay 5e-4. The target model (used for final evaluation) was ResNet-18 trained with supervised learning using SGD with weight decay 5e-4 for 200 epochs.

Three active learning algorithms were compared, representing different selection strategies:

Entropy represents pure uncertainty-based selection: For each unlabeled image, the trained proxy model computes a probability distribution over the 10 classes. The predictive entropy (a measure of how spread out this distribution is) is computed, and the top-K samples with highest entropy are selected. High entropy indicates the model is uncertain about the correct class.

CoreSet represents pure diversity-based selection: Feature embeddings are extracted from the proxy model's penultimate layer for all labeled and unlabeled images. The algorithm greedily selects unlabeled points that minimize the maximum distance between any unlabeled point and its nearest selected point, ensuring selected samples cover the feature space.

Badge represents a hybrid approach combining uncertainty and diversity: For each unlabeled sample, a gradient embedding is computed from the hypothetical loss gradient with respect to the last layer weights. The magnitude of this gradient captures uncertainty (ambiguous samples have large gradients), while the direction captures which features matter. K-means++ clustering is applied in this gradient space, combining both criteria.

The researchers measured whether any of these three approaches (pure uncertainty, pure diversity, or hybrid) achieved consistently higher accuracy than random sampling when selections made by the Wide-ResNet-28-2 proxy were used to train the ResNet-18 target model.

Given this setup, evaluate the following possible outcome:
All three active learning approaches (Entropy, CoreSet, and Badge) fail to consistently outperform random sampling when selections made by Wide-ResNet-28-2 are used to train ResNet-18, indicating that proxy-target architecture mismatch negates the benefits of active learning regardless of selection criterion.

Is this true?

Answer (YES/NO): YES